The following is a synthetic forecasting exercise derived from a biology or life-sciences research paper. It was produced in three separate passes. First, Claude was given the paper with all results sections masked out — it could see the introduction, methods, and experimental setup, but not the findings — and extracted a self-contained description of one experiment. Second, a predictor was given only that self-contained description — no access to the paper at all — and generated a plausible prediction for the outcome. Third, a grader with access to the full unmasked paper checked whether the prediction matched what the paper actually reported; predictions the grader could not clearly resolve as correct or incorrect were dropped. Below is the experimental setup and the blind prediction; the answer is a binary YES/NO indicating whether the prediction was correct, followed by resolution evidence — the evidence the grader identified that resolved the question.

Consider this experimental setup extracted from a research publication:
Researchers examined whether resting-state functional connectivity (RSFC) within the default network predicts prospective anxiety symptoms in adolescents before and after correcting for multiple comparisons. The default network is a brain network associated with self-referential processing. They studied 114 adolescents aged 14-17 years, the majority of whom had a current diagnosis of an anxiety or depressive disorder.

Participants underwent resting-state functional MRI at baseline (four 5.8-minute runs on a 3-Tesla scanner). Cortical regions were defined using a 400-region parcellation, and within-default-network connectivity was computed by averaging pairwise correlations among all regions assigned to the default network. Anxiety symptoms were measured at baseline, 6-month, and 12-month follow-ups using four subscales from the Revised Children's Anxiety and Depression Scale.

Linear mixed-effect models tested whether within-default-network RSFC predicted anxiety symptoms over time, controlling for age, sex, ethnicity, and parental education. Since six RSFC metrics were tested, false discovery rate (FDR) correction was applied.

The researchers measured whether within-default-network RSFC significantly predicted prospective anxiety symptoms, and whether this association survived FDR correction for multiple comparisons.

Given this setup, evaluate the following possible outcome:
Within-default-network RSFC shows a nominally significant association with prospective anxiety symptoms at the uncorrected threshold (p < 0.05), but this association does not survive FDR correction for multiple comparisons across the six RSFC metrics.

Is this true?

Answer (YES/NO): YES